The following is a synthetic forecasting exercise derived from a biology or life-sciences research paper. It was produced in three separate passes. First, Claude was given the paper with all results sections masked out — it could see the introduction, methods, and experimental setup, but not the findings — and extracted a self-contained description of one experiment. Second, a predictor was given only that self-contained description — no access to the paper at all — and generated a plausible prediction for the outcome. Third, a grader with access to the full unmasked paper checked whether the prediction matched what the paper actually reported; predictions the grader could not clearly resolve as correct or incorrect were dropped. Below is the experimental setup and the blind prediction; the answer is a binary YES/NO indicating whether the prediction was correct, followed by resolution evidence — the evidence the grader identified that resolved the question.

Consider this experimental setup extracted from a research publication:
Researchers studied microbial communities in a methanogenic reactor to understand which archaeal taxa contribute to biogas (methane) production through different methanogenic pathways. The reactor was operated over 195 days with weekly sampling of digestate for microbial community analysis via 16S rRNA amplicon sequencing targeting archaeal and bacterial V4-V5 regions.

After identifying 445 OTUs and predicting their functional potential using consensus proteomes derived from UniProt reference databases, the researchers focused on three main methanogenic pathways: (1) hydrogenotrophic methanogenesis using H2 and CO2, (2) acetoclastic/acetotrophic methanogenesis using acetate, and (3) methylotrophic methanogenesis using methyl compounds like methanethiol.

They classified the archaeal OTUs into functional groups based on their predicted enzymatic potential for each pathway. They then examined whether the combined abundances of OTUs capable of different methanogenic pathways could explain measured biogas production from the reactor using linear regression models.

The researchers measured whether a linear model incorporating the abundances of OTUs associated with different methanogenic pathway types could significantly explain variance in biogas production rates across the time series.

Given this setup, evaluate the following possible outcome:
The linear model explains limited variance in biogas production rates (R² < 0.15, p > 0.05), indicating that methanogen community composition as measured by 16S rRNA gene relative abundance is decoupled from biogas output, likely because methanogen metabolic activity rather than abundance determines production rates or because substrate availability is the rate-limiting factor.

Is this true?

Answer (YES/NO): NO